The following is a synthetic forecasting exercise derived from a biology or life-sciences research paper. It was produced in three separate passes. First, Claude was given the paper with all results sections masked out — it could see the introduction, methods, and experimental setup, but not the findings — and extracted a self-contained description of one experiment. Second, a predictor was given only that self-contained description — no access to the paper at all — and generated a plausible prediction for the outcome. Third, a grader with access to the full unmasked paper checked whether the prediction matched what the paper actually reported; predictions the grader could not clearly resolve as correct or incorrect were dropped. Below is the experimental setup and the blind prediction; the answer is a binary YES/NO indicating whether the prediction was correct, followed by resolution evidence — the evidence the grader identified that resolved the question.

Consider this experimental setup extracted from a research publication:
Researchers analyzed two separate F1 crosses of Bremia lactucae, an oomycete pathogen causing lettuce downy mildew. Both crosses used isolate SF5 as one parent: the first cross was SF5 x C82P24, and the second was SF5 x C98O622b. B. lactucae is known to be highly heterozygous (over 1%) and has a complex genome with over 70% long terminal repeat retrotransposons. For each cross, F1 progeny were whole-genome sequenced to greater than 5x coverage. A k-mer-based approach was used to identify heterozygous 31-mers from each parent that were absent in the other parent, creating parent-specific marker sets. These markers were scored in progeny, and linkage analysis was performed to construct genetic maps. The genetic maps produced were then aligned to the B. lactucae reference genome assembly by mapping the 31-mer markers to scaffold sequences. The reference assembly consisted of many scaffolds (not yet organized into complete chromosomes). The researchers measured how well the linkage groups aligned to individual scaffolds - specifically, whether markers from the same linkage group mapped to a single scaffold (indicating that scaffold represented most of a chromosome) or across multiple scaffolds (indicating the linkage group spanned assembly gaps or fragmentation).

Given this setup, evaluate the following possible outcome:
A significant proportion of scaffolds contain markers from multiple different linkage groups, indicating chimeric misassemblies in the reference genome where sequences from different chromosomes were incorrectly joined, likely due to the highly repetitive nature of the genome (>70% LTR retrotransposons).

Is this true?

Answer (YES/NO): YES